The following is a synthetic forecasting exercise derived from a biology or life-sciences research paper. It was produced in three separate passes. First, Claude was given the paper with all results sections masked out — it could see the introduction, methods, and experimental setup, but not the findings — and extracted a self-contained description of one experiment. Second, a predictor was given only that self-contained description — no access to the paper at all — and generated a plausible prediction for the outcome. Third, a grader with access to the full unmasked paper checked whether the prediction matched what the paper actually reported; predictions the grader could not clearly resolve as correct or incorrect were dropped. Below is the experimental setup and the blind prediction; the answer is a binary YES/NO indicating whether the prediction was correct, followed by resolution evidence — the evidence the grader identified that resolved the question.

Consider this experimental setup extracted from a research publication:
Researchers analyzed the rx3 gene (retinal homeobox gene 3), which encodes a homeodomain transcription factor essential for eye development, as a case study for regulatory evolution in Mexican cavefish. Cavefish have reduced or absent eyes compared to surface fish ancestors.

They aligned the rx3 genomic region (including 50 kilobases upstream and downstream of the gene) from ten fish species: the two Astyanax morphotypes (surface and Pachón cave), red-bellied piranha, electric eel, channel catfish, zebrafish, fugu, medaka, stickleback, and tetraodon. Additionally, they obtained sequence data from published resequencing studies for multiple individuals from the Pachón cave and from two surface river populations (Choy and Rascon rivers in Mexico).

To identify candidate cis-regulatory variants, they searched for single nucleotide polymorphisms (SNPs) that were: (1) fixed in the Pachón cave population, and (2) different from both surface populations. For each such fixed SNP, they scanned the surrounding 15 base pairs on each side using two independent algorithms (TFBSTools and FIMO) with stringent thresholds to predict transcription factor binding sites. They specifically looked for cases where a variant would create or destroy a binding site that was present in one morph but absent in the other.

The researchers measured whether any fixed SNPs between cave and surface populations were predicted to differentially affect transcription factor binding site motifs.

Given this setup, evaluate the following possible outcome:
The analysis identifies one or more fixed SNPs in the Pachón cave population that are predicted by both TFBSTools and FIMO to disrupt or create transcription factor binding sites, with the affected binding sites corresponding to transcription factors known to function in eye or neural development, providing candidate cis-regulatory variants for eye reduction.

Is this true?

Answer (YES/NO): NO